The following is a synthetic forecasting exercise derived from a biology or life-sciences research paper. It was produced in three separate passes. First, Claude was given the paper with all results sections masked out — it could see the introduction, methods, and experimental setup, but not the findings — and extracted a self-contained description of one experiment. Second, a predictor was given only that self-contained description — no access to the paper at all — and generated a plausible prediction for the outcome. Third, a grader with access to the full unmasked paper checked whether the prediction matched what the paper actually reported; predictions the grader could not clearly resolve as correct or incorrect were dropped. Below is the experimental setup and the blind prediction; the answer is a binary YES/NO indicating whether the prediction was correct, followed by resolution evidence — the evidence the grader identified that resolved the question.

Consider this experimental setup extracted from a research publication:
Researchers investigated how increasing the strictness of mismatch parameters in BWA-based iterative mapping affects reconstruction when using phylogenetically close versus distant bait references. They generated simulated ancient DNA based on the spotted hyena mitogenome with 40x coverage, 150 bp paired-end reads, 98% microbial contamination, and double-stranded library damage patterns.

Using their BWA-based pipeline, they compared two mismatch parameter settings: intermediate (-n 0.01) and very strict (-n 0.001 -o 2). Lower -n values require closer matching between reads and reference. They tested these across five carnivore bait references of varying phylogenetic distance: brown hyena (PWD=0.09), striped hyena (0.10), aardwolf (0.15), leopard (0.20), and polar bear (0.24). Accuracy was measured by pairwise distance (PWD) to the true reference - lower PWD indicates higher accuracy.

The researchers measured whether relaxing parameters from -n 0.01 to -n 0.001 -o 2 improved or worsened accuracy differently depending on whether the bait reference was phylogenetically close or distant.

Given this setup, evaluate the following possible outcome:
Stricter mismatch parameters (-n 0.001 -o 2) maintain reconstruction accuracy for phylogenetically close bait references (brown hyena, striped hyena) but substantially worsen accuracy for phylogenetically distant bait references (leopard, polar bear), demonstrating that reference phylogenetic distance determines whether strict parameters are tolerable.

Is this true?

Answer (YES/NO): NO